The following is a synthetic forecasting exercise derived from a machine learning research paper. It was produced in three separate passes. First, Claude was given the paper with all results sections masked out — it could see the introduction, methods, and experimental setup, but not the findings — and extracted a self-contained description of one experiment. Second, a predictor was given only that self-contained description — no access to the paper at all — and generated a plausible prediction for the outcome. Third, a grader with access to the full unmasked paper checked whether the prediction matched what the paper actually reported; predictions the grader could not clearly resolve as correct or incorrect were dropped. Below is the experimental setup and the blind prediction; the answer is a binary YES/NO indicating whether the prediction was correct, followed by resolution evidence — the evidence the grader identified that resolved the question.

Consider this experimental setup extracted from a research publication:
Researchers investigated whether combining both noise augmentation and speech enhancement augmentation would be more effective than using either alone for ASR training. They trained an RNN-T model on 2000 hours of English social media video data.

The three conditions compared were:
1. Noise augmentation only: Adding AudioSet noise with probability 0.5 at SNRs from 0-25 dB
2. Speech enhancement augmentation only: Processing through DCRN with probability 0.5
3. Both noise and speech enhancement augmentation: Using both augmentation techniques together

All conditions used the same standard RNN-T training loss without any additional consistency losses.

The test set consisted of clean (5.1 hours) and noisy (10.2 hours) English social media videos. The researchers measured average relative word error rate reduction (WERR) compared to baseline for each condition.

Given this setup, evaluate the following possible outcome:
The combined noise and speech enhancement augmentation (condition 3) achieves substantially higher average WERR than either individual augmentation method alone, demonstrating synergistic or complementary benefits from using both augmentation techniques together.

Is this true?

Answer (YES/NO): YES